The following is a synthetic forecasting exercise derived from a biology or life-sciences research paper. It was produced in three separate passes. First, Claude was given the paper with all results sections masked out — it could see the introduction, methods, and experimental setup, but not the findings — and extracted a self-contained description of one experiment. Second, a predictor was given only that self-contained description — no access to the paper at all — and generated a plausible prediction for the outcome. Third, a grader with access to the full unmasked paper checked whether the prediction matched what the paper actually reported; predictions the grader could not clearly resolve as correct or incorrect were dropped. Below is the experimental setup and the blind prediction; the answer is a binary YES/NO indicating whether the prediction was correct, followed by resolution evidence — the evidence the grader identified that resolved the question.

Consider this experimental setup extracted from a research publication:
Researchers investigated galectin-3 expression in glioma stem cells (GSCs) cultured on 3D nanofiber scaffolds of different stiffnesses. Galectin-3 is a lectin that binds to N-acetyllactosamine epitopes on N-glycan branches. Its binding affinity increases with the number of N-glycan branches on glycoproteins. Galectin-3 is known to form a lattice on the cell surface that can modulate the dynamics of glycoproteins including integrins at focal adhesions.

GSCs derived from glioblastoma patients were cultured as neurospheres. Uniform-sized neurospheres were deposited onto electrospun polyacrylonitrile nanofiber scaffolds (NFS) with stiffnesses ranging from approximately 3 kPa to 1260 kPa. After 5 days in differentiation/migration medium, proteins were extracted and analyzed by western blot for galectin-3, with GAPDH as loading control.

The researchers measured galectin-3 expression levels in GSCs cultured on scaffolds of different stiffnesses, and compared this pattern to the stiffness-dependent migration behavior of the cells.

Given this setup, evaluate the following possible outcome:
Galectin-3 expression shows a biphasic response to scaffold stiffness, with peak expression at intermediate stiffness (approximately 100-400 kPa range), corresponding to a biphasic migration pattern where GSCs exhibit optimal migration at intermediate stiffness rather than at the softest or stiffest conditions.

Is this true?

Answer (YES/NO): YES